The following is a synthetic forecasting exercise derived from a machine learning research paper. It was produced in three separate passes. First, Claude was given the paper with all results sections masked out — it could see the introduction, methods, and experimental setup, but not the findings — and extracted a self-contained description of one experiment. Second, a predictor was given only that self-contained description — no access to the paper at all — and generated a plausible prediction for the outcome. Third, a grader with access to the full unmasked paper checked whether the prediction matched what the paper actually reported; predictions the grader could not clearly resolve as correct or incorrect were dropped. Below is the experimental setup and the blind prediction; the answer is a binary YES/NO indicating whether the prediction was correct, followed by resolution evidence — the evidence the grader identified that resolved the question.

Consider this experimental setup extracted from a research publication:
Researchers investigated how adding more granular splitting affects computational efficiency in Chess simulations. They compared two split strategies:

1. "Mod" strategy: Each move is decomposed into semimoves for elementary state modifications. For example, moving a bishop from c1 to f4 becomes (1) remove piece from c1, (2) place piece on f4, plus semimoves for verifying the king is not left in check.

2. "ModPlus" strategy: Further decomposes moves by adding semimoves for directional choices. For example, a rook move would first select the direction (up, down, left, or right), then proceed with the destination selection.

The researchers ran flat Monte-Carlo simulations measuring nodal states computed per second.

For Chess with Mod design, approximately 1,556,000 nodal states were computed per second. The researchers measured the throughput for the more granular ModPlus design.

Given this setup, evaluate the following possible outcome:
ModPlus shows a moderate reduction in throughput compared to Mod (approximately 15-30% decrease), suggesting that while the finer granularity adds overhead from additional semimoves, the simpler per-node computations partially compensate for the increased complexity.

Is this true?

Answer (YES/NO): NO